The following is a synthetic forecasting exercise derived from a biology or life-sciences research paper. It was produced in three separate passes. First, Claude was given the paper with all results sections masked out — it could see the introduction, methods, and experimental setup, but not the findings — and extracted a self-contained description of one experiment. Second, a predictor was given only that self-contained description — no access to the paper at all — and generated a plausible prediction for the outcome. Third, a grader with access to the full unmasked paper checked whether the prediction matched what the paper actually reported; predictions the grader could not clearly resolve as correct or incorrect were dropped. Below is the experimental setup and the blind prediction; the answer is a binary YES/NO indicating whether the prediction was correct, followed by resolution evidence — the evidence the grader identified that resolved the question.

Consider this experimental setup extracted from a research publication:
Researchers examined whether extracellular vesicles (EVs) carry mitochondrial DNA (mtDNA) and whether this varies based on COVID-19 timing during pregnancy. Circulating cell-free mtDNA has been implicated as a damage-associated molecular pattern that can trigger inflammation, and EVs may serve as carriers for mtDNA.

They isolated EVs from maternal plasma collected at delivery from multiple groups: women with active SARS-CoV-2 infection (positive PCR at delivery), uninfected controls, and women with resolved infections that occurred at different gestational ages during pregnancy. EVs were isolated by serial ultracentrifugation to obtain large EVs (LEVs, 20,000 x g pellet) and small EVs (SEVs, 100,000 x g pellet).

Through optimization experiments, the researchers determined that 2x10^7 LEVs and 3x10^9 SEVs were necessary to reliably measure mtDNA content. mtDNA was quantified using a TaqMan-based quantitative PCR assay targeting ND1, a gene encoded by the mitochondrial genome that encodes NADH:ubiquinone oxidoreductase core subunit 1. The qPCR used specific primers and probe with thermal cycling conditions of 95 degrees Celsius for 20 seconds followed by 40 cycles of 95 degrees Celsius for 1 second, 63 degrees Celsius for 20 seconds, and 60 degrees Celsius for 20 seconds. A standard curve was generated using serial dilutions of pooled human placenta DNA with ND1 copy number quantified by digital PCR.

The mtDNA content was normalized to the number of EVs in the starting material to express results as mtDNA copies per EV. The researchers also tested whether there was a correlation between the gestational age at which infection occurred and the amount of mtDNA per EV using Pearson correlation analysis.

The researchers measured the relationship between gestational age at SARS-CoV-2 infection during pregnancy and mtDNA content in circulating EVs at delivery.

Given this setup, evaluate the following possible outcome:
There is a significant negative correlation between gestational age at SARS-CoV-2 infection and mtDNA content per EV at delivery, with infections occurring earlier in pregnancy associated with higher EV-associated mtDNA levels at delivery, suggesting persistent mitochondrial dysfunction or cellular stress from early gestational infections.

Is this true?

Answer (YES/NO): NO